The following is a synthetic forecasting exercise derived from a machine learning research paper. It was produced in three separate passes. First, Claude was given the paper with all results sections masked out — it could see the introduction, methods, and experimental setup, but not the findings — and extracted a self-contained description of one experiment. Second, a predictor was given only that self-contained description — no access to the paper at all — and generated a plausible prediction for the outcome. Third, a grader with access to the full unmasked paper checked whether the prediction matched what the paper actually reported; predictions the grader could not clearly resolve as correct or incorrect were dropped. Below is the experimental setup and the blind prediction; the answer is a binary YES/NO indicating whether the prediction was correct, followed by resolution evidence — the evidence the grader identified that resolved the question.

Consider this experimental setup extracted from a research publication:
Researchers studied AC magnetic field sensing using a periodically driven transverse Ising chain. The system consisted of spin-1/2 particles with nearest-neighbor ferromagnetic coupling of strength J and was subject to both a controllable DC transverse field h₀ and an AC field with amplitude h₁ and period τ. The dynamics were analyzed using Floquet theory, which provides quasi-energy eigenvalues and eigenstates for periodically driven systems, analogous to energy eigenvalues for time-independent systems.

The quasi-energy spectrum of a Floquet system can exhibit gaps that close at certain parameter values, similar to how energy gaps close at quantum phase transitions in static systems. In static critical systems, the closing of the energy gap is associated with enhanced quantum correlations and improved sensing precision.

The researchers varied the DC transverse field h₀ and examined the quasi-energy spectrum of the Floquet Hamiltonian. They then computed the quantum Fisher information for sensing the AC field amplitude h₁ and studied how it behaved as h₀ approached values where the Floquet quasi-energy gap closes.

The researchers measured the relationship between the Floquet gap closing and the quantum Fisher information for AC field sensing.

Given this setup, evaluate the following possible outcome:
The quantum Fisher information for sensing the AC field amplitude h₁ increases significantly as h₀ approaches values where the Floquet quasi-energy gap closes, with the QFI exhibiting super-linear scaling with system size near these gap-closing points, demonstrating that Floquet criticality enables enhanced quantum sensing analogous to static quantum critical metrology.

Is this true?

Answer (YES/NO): YES